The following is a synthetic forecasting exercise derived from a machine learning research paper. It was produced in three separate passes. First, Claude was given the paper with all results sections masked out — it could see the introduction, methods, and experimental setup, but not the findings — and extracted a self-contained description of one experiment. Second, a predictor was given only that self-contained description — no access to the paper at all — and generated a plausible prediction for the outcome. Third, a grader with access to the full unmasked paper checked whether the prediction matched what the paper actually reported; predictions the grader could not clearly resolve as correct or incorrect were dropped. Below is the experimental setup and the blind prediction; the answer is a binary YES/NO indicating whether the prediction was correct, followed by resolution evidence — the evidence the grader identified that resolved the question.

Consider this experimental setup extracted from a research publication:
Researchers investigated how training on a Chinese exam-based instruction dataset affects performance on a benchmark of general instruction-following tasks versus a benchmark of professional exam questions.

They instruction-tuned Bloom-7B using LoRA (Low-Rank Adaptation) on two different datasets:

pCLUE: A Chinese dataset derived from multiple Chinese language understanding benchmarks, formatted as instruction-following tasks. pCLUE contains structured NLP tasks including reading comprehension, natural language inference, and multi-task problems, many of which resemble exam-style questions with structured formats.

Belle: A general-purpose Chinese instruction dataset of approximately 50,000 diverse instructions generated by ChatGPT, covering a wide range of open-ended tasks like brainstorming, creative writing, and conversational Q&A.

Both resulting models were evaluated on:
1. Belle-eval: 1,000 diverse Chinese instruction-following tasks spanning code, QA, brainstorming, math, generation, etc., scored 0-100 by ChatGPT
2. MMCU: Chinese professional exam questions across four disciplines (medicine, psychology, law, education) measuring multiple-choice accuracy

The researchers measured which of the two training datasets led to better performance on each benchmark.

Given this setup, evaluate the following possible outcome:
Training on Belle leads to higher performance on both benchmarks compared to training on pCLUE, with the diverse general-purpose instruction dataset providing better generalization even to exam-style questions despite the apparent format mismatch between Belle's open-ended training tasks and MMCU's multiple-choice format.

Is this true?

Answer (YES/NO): NO